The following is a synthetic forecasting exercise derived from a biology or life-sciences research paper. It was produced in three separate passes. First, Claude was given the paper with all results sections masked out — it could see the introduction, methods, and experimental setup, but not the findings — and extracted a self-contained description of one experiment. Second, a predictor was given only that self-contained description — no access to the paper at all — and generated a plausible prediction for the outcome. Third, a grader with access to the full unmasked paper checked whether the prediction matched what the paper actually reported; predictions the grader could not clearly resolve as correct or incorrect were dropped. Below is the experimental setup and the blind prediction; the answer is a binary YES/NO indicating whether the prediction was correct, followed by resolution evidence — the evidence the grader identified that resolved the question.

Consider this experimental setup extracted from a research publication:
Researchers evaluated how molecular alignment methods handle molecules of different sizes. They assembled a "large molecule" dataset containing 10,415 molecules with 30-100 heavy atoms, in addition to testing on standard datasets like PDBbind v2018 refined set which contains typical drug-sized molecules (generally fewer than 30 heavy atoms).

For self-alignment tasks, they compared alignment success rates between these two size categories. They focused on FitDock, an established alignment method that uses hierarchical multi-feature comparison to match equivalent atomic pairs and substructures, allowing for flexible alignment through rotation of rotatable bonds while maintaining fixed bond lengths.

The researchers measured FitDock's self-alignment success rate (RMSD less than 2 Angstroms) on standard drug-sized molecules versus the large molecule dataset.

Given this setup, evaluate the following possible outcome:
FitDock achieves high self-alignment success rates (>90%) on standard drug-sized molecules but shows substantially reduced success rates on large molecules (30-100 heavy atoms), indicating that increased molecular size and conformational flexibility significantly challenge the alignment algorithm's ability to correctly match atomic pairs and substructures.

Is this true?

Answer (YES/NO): NO